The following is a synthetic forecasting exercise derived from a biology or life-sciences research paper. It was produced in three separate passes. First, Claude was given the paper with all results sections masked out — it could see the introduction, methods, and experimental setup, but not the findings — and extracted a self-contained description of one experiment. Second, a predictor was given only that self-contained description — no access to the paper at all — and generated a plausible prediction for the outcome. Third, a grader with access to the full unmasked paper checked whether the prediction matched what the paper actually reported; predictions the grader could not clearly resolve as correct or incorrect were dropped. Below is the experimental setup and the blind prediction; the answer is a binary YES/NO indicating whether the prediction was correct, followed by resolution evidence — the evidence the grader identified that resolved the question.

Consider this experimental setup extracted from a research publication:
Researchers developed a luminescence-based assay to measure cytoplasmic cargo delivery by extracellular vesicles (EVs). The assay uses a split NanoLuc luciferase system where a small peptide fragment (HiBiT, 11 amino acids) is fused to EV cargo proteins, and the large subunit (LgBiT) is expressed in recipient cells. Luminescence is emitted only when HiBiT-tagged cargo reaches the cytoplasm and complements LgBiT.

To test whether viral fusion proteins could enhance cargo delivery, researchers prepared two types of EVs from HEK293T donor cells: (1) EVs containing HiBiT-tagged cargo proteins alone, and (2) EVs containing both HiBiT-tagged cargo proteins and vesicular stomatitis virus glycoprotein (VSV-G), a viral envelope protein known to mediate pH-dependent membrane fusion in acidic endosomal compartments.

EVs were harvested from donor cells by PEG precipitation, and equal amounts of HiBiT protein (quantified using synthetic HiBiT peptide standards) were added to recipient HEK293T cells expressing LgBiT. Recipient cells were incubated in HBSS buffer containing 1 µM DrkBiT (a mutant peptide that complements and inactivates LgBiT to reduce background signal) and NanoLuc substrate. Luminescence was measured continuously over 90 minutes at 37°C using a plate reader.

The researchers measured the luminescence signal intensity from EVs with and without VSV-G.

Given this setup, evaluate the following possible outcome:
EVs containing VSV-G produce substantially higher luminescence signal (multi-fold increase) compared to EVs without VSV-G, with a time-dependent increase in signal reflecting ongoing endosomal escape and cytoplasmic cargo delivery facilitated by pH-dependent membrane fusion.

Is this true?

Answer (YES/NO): YES